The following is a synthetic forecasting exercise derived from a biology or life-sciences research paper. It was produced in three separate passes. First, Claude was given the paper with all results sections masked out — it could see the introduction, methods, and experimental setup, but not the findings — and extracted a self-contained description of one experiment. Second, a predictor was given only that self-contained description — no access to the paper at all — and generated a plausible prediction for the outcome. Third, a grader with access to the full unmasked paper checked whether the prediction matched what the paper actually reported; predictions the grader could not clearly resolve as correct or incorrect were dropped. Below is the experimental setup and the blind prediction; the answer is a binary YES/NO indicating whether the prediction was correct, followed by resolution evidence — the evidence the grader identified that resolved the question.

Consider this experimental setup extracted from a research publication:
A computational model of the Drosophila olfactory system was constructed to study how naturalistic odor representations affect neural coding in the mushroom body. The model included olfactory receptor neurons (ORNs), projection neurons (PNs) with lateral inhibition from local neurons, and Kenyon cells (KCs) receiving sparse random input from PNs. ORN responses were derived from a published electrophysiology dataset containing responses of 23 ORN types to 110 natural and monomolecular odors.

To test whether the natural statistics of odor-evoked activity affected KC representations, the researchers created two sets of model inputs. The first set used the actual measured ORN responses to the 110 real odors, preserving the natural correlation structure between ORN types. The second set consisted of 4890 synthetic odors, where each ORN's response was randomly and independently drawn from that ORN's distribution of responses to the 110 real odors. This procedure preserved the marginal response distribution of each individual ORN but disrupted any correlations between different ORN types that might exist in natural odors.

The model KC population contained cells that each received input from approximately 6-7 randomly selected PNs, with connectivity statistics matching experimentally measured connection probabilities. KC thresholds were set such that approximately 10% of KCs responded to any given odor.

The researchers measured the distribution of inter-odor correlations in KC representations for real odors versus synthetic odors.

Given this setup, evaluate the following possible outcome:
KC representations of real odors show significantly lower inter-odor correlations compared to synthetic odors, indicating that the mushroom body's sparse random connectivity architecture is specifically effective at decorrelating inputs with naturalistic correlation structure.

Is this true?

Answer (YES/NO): NO